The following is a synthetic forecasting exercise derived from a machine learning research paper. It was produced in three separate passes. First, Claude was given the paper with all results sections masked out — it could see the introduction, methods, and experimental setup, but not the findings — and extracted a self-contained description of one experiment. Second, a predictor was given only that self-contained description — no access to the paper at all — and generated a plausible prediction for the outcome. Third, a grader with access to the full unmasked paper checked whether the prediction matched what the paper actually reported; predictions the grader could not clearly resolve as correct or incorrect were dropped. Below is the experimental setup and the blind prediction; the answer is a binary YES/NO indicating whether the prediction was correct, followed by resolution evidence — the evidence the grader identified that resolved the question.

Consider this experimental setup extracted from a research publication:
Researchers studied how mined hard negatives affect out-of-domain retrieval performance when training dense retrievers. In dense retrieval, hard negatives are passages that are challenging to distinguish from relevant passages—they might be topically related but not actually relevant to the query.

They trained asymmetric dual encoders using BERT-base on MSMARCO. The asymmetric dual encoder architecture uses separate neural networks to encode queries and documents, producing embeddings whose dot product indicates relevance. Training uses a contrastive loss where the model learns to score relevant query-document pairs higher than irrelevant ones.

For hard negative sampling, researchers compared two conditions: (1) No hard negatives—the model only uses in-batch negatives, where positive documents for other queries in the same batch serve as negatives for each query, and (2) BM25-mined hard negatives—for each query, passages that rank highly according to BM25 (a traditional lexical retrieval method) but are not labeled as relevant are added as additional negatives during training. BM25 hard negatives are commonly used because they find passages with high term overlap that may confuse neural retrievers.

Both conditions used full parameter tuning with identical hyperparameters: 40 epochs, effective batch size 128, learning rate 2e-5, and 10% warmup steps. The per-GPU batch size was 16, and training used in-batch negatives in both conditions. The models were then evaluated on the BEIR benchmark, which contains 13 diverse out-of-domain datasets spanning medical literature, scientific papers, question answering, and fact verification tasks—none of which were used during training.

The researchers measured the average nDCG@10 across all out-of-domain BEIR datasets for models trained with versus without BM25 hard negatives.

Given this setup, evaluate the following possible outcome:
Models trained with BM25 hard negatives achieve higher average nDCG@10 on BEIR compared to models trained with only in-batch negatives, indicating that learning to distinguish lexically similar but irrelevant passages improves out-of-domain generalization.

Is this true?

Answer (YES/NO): NO